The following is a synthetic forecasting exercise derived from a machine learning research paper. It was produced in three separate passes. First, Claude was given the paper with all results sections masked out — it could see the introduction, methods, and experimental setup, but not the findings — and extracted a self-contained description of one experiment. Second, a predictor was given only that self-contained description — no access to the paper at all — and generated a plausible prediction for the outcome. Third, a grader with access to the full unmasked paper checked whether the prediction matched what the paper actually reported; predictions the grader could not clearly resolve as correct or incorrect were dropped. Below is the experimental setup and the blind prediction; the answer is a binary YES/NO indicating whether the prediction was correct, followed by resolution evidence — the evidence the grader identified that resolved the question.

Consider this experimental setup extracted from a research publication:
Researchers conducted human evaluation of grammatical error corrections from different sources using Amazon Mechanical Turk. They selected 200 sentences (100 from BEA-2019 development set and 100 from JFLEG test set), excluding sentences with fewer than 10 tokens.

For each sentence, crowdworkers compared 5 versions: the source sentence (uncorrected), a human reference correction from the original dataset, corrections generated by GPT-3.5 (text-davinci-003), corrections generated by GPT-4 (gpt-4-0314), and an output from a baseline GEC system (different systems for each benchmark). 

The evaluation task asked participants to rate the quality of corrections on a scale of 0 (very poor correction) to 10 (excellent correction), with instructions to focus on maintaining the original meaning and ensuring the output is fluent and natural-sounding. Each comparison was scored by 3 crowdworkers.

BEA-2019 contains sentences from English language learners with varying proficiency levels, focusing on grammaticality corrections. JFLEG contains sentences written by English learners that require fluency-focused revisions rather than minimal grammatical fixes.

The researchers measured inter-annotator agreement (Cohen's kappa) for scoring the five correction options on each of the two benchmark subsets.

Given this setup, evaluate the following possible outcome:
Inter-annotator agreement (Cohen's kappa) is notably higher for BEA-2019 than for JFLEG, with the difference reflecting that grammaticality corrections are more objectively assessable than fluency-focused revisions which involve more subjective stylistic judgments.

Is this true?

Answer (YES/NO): NO